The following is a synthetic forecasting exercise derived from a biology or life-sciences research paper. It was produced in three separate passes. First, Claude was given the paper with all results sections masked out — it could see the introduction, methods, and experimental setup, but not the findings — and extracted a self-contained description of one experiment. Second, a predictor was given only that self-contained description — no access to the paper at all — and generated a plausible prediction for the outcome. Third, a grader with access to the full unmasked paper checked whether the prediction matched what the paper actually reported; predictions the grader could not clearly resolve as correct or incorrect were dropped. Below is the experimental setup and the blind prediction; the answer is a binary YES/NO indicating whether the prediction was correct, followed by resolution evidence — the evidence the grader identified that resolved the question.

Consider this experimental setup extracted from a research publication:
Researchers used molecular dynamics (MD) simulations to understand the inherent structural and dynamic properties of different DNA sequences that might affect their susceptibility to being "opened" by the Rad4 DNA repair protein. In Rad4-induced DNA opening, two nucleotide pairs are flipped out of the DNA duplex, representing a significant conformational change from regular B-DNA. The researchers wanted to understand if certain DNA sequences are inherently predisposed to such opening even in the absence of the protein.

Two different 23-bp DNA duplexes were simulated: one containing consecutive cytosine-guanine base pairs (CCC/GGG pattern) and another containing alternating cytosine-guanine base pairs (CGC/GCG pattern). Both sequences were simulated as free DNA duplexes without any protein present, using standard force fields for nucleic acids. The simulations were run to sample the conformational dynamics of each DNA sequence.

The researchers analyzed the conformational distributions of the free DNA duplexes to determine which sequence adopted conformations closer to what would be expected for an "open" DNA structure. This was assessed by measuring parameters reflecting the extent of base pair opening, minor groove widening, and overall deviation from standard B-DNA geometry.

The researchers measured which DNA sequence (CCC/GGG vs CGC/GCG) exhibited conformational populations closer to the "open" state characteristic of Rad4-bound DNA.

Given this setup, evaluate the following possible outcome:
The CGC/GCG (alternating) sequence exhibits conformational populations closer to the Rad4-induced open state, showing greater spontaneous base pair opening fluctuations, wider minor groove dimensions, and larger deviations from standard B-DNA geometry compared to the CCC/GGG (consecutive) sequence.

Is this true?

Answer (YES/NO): NO